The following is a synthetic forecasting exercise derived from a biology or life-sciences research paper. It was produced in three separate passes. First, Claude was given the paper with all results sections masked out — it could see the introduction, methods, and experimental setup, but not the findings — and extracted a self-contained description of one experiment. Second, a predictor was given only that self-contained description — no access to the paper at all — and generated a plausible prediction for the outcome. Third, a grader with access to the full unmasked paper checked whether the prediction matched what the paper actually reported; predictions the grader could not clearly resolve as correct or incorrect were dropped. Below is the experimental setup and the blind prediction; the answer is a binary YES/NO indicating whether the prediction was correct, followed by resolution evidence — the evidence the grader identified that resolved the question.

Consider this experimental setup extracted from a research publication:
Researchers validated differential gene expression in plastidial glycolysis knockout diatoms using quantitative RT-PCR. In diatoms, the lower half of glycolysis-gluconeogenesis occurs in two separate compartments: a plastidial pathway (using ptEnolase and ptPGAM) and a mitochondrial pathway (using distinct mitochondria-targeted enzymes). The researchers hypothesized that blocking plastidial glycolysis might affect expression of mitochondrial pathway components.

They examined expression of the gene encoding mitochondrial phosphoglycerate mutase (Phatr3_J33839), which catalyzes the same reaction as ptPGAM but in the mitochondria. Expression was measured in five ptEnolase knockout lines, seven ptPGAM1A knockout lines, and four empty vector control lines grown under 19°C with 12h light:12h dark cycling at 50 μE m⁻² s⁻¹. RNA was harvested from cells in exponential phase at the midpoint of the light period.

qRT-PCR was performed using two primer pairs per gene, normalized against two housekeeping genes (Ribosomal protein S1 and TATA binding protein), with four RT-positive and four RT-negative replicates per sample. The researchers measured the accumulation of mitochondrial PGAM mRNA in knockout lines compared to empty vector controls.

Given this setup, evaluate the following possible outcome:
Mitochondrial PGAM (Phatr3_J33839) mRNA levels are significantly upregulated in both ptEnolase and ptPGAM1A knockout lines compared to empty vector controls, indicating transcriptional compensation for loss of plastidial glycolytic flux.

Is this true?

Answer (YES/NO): YES